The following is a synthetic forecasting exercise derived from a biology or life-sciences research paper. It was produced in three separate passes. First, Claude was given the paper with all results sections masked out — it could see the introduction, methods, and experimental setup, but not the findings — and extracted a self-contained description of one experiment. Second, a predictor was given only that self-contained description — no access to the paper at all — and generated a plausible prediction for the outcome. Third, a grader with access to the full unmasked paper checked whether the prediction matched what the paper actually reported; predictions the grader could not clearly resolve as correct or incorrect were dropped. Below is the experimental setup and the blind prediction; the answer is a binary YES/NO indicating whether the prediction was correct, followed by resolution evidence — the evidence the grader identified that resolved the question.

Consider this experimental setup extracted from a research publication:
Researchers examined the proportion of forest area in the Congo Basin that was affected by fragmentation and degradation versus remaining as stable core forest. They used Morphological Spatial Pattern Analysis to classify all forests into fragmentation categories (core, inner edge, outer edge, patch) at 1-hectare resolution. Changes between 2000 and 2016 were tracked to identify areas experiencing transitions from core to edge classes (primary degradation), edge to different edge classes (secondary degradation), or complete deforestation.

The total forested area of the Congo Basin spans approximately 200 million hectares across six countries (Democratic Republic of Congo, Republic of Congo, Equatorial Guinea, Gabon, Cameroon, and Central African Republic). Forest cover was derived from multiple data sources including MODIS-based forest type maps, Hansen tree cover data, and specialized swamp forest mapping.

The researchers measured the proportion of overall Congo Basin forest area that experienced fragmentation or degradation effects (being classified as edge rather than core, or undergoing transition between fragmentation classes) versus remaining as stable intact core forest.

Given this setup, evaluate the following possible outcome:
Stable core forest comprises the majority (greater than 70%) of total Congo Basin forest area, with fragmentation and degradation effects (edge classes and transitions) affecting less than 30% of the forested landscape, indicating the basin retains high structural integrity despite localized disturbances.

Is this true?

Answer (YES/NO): NO